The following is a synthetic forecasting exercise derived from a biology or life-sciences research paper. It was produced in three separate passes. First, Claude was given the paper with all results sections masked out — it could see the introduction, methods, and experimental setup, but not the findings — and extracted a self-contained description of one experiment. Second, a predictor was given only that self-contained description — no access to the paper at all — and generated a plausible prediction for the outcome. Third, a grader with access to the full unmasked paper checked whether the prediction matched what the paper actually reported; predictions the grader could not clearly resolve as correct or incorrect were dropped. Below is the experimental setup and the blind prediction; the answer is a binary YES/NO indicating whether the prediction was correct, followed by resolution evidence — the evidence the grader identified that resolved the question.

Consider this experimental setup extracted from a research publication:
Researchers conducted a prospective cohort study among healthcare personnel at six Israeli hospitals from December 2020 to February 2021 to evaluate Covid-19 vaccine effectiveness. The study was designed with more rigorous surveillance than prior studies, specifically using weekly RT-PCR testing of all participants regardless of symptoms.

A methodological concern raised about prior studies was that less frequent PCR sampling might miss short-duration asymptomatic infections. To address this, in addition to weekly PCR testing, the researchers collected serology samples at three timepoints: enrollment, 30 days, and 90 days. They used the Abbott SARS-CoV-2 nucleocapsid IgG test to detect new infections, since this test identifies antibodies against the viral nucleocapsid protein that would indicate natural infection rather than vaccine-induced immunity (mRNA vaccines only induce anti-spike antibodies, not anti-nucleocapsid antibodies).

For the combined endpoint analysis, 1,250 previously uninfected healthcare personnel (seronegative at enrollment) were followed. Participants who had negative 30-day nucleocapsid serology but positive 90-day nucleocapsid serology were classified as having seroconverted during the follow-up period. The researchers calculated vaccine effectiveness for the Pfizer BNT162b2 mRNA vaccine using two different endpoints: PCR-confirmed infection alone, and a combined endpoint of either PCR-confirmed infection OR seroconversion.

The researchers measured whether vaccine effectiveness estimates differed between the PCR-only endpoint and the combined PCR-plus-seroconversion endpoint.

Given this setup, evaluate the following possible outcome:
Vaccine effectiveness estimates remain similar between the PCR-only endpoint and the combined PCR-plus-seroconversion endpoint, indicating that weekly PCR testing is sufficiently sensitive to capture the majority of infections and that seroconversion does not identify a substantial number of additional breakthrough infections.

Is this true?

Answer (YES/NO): YES